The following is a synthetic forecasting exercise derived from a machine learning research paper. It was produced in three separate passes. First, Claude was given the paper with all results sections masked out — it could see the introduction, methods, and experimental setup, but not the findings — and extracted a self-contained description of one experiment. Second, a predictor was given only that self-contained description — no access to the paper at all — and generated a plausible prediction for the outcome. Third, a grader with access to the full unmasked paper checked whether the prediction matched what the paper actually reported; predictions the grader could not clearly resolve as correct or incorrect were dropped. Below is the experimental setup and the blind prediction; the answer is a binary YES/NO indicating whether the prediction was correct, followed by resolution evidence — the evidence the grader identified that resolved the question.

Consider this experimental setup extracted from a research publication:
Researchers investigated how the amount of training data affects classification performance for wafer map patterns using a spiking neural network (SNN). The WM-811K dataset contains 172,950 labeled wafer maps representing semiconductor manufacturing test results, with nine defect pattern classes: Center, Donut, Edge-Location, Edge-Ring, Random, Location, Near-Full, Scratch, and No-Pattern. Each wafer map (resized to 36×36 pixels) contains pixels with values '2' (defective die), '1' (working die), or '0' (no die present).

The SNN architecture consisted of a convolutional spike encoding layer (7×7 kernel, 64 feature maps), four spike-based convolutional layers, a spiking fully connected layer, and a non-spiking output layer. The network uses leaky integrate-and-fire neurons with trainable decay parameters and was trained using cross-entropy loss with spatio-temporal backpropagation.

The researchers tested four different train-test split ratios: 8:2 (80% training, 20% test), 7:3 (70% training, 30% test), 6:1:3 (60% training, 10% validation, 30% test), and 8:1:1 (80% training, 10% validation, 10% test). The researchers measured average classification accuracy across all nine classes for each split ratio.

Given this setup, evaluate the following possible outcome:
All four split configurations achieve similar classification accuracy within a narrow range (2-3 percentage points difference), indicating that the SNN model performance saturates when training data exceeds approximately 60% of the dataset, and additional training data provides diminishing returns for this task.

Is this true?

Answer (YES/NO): NO